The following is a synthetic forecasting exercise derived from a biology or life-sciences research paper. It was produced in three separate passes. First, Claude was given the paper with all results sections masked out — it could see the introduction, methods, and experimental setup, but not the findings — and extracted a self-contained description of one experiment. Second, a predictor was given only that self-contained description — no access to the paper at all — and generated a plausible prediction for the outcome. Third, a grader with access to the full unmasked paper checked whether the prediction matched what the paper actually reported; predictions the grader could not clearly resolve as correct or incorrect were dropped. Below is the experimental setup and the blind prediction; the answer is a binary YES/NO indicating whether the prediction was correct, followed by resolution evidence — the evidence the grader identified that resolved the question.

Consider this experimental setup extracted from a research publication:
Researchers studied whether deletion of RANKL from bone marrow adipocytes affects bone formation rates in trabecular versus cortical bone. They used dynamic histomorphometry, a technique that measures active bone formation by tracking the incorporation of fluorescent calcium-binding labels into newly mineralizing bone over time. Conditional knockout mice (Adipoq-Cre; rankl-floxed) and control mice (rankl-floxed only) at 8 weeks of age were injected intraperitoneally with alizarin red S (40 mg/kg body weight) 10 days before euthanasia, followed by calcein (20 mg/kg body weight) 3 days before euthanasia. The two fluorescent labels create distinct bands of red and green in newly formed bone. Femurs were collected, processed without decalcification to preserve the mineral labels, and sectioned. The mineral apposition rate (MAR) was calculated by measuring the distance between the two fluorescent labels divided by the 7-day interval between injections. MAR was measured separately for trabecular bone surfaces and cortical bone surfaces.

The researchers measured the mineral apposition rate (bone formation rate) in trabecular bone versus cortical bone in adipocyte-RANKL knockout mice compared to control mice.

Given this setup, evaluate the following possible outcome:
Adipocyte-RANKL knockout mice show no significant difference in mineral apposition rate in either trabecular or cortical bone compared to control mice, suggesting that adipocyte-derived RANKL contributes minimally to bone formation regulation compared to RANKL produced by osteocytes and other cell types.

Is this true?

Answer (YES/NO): NO